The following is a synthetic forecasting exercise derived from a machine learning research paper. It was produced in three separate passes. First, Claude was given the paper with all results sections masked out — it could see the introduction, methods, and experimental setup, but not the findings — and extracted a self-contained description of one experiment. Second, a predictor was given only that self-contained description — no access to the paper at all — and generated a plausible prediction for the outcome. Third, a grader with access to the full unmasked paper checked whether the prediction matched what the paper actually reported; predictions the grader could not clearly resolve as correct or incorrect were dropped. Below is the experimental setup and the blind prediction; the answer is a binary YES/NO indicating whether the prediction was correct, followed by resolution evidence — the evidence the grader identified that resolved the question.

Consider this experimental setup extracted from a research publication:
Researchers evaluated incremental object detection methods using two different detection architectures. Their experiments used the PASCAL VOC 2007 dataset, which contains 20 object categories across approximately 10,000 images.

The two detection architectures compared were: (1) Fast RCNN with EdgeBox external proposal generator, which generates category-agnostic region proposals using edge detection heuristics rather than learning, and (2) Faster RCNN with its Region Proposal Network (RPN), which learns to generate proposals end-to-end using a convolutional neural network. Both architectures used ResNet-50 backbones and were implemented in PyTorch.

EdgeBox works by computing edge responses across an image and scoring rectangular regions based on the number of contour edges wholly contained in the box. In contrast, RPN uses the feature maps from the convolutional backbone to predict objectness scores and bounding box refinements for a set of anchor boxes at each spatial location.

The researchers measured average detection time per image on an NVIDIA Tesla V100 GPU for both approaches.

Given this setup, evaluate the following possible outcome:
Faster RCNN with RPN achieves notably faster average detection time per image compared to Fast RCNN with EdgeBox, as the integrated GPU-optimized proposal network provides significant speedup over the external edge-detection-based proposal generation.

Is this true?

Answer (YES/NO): YES